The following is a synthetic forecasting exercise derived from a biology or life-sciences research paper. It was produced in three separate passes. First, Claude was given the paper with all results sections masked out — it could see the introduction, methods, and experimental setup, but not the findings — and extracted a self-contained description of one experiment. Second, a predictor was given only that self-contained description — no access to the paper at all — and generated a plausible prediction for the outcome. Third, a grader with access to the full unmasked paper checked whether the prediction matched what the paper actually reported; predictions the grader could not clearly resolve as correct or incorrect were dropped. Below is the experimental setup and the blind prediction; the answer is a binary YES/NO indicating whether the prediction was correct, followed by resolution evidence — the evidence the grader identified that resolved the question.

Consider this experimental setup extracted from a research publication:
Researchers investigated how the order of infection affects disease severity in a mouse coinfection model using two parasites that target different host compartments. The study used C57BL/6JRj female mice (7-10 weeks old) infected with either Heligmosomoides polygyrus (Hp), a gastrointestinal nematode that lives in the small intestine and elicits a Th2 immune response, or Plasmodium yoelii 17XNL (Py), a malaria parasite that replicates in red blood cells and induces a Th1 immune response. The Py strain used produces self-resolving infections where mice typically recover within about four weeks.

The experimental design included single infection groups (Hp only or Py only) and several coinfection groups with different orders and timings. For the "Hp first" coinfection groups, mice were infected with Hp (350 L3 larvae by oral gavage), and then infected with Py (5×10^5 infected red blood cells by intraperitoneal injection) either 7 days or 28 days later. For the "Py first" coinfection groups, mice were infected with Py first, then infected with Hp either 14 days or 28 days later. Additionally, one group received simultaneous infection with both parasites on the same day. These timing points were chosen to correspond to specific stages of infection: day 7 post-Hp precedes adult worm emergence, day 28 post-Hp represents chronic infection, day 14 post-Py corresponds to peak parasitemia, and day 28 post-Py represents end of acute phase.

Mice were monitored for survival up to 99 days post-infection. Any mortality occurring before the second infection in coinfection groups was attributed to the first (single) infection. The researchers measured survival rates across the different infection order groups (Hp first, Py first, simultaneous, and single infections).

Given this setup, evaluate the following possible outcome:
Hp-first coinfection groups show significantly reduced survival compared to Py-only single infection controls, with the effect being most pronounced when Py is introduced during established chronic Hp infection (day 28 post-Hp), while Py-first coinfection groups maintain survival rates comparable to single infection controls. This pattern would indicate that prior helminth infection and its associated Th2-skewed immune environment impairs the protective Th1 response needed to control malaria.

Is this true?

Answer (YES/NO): NO